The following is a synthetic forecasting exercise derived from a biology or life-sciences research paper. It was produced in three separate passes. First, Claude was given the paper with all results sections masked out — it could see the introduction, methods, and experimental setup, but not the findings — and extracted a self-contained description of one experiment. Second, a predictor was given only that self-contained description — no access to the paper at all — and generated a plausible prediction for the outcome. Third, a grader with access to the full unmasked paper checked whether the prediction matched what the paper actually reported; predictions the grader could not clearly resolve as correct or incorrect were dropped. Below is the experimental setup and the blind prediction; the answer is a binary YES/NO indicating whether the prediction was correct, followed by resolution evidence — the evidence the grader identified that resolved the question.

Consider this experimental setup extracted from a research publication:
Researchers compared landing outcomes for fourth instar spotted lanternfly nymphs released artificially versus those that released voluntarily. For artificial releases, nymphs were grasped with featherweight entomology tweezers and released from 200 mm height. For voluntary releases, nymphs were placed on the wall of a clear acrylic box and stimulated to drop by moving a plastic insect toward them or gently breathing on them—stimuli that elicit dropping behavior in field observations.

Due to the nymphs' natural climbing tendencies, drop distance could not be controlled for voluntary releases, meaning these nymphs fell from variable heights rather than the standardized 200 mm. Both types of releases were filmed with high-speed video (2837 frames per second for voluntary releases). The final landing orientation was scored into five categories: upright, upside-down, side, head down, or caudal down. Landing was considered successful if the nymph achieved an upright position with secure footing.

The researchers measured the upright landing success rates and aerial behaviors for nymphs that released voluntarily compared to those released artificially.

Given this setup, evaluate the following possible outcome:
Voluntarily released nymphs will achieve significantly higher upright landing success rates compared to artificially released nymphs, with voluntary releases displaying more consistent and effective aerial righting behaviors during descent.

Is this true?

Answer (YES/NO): YES